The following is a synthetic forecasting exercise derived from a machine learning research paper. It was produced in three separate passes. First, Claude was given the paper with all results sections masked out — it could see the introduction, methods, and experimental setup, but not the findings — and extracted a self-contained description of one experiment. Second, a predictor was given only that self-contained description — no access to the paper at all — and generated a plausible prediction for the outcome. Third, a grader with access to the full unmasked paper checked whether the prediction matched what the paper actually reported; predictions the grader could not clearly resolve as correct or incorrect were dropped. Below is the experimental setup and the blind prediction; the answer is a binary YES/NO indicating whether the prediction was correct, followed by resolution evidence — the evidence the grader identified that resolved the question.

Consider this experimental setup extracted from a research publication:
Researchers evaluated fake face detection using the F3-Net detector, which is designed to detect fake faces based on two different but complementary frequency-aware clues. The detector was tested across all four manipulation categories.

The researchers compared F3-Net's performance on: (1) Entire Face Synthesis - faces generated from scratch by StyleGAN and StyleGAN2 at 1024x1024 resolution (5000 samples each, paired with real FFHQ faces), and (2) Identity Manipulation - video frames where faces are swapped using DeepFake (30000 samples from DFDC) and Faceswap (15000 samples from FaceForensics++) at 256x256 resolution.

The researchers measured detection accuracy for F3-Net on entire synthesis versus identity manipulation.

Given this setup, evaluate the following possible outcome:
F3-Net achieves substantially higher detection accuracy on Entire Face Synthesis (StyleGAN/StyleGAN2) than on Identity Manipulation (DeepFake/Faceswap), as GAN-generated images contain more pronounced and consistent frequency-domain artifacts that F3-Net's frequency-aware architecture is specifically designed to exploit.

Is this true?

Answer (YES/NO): NO